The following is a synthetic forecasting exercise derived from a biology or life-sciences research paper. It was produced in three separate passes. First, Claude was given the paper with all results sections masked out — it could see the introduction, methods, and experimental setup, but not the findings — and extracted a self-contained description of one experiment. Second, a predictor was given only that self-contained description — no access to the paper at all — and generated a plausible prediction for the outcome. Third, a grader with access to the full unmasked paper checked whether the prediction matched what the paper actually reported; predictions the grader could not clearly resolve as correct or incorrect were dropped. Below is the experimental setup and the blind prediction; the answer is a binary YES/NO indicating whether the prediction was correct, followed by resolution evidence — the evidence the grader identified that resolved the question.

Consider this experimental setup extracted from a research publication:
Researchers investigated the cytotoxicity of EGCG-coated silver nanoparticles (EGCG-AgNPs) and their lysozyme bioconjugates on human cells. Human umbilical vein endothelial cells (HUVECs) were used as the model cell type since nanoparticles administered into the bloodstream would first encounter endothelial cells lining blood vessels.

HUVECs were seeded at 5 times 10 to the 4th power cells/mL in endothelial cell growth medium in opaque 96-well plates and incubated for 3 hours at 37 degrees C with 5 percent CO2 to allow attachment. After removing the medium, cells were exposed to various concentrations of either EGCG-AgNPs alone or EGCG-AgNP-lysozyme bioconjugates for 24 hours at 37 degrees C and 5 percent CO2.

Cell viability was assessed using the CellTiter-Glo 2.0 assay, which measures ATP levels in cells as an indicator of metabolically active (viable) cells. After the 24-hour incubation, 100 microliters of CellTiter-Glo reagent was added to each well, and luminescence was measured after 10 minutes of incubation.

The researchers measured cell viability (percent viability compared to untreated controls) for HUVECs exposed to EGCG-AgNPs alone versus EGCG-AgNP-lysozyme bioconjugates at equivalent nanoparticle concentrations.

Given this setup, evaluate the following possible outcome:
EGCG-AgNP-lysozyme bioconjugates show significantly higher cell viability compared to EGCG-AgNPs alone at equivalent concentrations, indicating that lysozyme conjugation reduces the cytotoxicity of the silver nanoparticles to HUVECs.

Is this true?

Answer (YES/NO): NO